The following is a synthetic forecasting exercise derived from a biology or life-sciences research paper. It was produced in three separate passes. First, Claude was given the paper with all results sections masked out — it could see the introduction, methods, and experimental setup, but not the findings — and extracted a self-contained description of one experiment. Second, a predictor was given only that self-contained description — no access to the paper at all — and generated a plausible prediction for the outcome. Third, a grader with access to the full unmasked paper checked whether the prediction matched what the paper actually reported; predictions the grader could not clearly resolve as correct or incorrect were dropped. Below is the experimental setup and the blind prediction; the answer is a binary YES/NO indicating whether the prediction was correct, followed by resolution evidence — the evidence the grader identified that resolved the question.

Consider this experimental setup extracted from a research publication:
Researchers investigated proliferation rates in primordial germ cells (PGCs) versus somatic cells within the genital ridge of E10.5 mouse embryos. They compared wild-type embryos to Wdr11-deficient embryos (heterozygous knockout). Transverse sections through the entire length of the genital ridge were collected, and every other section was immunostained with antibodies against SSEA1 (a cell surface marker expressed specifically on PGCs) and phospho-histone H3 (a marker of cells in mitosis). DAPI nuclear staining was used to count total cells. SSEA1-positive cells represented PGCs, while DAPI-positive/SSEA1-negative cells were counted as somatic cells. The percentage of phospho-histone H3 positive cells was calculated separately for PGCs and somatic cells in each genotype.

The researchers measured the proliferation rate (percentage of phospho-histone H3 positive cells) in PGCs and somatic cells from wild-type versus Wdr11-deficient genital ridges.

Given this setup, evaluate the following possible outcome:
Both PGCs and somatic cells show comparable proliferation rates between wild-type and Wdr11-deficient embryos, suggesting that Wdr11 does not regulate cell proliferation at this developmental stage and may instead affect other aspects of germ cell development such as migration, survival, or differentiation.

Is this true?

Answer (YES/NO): NO